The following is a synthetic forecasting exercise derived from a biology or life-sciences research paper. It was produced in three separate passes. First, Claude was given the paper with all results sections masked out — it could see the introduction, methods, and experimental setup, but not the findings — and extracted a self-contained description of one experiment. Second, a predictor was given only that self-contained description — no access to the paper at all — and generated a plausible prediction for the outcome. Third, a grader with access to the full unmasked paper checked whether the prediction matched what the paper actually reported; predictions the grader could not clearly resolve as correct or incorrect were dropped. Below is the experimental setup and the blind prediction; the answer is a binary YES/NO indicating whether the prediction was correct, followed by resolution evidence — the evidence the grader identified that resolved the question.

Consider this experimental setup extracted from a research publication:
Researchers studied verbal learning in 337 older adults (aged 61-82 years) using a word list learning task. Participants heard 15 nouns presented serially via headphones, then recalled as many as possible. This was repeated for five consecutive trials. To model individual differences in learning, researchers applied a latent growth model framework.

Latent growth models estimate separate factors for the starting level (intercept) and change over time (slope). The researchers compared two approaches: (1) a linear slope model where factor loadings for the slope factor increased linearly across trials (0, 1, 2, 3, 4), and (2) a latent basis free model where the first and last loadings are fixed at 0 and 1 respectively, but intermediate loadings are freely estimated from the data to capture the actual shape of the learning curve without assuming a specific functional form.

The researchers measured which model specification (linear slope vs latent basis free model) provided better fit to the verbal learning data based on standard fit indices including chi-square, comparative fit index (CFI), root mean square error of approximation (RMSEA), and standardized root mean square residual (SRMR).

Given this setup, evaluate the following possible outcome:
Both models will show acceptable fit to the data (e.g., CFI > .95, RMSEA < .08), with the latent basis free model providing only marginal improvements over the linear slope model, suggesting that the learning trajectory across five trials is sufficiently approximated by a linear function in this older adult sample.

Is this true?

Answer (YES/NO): NO